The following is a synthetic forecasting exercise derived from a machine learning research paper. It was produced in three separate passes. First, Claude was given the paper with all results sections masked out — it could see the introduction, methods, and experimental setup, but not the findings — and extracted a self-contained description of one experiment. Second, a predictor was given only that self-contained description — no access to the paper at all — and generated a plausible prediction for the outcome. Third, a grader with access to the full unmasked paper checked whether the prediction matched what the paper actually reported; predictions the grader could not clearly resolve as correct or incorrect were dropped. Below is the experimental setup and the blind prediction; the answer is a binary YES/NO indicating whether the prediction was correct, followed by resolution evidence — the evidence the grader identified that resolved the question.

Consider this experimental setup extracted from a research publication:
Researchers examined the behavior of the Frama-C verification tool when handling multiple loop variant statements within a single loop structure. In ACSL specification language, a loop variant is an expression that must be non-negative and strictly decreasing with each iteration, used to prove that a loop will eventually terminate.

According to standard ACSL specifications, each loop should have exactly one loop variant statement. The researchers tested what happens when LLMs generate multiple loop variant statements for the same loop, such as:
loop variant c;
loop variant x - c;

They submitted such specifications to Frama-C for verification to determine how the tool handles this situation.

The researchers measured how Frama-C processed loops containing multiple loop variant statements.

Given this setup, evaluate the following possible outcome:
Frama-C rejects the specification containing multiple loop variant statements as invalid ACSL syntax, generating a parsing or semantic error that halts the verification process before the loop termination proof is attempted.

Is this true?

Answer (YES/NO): NO